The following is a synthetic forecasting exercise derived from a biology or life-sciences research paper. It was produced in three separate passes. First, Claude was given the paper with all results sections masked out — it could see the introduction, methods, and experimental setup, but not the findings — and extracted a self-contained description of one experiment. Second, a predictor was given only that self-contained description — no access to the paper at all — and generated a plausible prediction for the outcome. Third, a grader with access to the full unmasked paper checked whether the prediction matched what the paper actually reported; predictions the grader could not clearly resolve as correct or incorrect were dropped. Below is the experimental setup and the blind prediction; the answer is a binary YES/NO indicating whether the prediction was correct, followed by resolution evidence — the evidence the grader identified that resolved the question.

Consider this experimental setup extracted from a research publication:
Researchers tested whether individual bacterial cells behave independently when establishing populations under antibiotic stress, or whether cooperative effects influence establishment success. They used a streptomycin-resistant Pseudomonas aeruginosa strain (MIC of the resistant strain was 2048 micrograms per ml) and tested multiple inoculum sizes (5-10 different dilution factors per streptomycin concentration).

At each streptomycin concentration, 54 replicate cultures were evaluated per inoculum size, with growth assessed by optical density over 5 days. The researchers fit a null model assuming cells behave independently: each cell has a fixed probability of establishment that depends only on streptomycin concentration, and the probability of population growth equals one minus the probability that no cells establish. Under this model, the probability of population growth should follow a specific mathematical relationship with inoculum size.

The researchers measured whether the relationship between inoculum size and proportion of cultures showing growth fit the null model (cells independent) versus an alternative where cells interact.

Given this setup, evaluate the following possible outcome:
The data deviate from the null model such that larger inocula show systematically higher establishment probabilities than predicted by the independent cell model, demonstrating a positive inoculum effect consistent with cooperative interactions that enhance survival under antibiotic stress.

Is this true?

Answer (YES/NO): NO